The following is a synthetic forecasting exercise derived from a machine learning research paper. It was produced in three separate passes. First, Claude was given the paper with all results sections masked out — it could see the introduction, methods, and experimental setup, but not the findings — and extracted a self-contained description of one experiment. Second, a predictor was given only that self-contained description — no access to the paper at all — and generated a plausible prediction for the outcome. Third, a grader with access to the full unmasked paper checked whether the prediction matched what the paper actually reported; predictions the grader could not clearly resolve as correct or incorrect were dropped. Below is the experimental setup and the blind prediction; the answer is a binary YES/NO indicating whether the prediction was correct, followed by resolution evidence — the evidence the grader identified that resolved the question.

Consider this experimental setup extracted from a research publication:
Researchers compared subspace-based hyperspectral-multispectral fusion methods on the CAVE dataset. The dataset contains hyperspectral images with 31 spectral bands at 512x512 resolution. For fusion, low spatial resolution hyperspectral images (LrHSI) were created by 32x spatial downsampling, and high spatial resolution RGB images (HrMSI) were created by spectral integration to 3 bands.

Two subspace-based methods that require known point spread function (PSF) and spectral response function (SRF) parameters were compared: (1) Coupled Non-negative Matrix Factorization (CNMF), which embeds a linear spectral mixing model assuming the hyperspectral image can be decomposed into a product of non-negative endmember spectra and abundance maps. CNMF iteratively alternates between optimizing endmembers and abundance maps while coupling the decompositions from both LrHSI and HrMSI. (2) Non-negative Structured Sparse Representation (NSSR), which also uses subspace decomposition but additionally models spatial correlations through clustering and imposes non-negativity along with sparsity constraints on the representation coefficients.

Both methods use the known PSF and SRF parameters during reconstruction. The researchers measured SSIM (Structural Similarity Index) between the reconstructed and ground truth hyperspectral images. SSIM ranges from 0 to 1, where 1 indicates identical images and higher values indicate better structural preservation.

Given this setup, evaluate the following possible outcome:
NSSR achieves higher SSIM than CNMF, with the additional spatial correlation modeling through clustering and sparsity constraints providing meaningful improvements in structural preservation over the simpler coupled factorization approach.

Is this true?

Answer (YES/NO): NO